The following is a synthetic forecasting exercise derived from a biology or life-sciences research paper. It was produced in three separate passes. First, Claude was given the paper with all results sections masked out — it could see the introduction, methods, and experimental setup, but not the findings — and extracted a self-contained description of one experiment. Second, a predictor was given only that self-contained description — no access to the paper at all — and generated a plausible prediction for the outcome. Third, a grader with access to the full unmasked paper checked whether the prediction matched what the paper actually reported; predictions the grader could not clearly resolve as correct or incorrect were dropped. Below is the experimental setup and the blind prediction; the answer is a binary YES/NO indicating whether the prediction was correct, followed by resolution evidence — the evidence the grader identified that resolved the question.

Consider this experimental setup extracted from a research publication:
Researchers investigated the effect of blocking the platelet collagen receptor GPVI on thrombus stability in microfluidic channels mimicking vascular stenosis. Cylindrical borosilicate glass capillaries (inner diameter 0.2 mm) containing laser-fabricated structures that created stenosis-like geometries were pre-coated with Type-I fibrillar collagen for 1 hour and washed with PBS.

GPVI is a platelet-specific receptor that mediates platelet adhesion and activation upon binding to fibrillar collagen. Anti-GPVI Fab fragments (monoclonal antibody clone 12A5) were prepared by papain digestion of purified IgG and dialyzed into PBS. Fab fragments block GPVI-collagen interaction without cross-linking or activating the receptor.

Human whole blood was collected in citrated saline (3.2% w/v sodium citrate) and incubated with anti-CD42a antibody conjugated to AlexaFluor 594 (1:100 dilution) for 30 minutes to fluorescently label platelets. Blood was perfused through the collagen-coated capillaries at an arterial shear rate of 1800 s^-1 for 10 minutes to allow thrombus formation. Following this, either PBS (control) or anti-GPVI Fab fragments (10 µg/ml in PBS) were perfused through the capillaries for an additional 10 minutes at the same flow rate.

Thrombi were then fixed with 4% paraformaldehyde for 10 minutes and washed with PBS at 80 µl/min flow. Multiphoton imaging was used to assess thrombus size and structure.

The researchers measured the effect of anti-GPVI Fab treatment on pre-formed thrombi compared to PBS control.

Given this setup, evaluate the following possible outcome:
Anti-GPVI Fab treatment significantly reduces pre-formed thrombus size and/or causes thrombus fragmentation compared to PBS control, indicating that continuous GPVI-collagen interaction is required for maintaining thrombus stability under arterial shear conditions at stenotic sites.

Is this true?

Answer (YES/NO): NO